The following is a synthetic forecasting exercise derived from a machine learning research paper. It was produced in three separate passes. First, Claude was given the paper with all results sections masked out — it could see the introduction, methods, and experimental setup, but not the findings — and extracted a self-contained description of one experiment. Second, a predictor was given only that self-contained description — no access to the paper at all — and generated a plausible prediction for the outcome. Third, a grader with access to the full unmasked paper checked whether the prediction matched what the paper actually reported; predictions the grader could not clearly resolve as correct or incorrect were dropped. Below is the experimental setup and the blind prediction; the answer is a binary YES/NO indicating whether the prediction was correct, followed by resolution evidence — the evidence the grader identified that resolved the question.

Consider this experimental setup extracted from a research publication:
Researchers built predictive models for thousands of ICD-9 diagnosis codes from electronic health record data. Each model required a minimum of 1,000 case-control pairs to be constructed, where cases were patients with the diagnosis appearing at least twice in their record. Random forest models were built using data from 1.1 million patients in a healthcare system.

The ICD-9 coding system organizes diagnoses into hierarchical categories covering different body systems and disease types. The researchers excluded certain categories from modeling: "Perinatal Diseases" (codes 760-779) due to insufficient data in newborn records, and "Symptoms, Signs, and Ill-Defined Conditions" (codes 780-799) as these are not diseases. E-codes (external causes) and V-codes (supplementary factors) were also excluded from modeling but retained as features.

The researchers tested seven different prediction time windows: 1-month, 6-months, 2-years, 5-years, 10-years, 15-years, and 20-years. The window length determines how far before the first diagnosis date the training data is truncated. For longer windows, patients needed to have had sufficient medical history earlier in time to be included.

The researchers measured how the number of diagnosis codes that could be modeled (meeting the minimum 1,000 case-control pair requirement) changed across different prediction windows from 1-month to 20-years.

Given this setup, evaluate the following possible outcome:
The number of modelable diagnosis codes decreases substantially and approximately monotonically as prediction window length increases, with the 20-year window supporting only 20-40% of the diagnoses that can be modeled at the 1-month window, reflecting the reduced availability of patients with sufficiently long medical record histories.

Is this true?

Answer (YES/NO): NO